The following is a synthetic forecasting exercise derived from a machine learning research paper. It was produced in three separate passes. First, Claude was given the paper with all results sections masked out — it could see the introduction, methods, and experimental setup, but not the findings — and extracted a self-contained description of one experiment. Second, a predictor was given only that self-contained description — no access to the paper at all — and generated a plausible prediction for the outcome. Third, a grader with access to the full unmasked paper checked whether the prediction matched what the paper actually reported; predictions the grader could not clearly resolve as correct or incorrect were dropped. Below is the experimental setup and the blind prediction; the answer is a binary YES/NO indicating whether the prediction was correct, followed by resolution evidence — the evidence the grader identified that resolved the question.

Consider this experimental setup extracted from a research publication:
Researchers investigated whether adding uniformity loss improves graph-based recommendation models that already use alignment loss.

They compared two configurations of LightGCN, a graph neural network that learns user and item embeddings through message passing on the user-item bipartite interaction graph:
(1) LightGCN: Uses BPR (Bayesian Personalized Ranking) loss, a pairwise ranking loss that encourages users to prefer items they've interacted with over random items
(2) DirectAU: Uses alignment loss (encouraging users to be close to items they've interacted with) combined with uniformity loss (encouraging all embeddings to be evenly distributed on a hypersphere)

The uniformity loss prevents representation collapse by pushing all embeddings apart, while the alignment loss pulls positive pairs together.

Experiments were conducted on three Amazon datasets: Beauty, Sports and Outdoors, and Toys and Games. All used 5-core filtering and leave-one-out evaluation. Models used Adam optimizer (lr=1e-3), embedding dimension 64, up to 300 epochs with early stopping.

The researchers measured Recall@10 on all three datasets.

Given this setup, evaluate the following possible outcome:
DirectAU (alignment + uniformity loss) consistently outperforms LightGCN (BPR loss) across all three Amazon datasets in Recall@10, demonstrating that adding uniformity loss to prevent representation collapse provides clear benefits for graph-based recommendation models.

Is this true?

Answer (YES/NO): YES